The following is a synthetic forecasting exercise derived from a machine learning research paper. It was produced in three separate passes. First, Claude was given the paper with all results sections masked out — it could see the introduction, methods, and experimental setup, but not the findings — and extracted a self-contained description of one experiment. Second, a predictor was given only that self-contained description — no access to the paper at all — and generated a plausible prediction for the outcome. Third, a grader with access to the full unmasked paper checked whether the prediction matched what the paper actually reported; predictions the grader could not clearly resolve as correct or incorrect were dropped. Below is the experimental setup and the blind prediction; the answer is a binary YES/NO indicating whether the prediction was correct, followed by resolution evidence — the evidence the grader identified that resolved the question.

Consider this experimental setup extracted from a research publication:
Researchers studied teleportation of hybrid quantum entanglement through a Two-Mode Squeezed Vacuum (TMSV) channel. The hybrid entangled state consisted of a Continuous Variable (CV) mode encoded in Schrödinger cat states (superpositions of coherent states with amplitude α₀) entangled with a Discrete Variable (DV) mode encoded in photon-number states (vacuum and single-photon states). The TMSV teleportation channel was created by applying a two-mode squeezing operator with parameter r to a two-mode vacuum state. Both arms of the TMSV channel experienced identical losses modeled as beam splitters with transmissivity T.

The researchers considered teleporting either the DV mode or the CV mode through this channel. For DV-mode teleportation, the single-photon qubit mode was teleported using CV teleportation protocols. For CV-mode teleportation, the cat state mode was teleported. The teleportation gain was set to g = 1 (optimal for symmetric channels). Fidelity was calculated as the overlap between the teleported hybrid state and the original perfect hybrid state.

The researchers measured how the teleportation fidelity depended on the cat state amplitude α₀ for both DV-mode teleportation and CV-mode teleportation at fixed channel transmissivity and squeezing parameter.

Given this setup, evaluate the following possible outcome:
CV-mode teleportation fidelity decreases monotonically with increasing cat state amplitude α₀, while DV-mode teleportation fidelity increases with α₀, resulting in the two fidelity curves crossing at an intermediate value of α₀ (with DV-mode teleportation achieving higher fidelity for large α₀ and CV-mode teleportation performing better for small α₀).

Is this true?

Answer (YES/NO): NO